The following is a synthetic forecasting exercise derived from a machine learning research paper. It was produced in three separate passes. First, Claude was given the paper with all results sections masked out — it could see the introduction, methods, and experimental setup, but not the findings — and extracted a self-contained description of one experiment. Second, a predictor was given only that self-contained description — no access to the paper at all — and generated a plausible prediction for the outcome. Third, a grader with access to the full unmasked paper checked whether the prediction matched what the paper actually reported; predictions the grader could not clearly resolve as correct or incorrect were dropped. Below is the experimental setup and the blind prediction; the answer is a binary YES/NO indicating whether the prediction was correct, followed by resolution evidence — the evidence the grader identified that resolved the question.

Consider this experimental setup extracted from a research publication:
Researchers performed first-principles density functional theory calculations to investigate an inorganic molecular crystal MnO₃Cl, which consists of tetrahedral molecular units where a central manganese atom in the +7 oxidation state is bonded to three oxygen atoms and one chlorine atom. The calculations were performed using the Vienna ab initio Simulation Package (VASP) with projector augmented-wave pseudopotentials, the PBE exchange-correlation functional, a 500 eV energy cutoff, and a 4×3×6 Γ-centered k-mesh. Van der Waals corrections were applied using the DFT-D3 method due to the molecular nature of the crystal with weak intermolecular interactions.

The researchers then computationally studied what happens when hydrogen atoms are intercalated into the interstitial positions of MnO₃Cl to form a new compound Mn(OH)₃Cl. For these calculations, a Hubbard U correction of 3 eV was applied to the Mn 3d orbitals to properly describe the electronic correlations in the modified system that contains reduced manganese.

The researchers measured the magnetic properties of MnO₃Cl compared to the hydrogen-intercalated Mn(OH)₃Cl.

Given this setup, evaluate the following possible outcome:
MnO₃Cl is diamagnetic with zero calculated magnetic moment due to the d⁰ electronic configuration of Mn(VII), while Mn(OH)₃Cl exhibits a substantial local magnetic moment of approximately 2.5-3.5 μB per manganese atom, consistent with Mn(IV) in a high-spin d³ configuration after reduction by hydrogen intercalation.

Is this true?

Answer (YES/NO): YES